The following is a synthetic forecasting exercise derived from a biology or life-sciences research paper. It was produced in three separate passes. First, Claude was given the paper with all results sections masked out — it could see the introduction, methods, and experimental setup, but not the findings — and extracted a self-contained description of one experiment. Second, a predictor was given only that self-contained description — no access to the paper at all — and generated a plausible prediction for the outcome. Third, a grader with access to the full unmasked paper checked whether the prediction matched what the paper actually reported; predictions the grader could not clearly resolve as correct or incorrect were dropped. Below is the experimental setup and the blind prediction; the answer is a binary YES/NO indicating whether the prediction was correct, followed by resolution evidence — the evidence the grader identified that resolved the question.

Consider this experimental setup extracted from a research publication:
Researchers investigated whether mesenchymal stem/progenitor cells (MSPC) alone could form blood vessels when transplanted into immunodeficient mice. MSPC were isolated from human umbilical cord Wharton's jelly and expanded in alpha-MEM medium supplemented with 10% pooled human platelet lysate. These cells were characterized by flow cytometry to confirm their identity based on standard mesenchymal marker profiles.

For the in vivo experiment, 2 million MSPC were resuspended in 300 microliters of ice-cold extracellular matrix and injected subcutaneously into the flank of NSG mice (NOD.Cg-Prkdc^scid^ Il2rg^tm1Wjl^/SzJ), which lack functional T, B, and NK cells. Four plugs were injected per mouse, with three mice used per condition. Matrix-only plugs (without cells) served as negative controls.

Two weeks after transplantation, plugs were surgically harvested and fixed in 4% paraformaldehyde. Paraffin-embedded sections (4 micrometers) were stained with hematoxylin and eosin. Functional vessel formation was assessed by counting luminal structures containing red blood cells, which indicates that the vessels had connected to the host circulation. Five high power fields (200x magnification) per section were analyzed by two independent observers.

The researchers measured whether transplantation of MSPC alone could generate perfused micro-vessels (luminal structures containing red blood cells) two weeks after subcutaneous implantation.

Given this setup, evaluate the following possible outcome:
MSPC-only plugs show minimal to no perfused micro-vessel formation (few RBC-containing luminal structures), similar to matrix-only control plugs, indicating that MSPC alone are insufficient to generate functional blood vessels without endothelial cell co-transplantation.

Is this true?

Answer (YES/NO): YES